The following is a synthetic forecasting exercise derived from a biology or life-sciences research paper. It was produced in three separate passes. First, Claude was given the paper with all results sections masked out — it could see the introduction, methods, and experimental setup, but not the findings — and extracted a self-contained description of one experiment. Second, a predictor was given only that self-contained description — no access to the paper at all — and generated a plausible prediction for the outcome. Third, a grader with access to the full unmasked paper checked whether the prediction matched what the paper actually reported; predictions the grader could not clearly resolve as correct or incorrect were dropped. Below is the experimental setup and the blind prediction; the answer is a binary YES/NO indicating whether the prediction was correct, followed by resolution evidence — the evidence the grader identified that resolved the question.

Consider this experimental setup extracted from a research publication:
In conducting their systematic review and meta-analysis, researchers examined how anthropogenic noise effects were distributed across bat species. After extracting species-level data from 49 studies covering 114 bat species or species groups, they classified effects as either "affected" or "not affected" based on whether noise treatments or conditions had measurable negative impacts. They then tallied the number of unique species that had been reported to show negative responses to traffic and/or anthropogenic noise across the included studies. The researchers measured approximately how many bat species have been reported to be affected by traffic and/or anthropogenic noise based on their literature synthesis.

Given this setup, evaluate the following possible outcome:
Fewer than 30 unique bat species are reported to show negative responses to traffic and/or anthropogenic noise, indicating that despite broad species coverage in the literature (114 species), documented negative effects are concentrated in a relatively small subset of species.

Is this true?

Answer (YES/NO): NO